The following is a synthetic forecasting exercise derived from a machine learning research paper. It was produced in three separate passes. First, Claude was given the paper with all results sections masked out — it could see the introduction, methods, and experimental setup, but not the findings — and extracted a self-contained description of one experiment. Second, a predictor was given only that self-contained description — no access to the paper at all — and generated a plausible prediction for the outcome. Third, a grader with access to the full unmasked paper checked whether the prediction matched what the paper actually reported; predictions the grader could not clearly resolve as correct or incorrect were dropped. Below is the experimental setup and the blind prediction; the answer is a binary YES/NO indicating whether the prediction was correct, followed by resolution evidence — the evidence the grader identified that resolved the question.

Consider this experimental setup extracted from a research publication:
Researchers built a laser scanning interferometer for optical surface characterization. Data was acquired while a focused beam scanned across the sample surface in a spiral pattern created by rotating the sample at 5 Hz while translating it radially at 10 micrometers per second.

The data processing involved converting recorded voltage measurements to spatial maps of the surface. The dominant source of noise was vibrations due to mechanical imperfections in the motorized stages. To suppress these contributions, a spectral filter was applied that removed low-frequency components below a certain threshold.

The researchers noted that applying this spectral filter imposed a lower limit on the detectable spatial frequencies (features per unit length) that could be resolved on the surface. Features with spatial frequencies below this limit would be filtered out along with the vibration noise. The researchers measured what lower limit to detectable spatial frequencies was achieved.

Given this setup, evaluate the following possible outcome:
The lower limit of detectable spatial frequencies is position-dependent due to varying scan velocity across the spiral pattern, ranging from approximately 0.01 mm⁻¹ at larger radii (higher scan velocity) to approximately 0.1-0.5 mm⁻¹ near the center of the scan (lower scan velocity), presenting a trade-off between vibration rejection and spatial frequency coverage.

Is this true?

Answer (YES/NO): NO